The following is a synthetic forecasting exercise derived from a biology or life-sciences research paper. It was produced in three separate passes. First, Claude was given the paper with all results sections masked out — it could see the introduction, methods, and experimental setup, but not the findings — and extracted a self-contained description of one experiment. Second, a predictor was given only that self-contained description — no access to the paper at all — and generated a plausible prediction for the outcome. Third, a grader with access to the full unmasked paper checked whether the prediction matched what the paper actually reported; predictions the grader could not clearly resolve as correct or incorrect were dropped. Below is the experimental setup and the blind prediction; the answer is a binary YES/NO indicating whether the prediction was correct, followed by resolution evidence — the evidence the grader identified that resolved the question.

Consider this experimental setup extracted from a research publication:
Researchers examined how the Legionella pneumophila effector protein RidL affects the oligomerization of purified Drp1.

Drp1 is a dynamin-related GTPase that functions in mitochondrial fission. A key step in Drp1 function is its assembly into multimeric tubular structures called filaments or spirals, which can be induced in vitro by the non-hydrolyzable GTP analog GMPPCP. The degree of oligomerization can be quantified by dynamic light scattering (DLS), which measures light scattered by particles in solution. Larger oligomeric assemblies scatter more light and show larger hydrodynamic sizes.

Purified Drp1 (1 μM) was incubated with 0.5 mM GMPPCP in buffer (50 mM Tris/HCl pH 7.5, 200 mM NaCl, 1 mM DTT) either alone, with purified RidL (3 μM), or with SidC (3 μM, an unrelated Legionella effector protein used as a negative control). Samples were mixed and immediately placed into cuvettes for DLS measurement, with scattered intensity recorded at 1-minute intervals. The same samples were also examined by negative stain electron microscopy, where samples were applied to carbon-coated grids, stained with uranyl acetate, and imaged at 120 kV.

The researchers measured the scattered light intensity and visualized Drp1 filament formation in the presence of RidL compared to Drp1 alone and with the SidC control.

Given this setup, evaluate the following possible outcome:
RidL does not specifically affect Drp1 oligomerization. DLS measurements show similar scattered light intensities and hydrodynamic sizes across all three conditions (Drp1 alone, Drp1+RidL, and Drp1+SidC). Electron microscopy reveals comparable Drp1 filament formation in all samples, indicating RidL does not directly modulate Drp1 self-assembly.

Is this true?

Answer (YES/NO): NO